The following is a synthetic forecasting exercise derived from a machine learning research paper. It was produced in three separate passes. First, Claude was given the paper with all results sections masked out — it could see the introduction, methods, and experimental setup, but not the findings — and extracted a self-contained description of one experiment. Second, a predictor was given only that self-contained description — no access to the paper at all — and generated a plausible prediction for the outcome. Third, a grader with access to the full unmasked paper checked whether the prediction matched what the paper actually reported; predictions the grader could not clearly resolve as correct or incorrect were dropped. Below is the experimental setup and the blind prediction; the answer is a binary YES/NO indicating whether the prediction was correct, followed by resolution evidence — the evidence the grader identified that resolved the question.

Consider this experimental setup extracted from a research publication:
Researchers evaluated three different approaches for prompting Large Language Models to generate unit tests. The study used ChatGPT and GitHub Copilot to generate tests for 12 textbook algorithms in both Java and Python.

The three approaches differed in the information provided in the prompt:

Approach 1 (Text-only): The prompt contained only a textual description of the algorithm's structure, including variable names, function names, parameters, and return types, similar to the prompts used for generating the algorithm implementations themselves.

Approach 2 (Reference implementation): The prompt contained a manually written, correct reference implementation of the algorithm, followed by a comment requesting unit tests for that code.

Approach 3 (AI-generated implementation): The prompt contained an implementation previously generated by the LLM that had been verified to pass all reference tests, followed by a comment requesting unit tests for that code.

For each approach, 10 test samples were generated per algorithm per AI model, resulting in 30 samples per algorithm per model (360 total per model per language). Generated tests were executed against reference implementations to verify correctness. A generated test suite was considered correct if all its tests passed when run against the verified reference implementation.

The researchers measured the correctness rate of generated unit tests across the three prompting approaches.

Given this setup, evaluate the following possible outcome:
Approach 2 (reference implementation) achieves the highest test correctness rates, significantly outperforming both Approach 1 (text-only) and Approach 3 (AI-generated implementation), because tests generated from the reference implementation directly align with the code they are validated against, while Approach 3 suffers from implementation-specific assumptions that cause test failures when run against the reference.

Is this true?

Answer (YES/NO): NO